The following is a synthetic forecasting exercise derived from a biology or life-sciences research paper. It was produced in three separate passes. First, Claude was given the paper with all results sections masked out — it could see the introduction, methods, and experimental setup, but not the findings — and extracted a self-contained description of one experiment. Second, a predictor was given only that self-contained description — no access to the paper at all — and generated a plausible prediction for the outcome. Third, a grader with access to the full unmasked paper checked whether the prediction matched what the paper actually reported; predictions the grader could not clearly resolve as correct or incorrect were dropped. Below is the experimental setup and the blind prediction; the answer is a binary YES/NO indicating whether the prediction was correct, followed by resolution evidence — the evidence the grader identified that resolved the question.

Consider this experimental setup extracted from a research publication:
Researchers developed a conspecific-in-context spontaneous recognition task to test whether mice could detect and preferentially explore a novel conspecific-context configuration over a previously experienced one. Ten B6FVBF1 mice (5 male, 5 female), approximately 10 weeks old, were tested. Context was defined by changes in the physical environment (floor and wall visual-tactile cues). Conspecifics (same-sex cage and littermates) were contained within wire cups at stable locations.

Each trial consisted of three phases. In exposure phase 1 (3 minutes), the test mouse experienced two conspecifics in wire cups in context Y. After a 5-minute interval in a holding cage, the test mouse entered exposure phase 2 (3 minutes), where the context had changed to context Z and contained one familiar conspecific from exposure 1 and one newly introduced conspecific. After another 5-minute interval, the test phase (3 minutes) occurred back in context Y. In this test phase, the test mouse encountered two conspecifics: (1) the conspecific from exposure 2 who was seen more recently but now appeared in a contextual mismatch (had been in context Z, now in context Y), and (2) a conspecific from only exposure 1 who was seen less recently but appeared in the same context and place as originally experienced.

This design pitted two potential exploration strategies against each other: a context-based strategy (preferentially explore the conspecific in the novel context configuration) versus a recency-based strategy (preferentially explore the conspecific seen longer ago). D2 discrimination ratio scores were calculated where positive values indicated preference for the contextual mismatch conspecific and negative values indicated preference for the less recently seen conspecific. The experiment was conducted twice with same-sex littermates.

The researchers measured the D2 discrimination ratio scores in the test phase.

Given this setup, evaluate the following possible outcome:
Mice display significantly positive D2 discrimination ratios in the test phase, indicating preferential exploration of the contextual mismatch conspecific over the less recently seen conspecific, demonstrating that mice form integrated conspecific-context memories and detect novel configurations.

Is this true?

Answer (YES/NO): NO